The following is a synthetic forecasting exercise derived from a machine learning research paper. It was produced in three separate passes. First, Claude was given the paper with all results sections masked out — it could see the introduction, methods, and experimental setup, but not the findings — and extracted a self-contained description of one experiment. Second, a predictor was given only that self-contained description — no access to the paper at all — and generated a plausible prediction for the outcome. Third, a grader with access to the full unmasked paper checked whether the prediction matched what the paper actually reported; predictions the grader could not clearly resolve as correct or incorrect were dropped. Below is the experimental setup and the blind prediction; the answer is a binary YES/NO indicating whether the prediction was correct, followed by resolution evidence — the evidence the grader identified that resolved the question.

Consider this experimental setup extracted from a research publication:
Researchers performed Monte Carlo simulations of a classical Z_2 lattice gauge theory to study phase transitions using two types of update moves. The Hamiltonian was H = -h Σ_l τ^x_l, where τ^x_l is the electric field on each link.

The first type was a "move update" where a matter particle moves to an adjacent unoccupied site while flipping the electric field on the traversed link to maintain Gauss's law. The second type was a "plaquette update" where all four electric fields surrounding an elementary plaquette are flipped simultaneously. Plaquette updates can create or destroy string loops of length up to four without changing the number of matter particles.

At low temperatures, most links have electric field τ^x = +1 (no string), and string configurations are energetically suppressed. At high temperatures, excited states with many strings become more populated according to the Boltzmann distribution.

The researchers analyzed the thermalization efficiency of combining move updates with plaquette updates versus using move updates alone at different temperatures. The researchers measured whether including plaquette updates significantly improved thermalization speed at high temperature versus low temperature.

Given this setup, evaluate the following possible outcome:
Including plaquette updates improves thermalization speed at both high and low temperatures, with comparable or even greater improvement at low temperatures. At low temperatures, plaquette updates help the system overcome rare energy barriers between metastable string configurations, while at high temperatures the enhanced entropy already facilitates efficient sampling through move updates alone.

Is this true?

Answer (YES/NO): NO